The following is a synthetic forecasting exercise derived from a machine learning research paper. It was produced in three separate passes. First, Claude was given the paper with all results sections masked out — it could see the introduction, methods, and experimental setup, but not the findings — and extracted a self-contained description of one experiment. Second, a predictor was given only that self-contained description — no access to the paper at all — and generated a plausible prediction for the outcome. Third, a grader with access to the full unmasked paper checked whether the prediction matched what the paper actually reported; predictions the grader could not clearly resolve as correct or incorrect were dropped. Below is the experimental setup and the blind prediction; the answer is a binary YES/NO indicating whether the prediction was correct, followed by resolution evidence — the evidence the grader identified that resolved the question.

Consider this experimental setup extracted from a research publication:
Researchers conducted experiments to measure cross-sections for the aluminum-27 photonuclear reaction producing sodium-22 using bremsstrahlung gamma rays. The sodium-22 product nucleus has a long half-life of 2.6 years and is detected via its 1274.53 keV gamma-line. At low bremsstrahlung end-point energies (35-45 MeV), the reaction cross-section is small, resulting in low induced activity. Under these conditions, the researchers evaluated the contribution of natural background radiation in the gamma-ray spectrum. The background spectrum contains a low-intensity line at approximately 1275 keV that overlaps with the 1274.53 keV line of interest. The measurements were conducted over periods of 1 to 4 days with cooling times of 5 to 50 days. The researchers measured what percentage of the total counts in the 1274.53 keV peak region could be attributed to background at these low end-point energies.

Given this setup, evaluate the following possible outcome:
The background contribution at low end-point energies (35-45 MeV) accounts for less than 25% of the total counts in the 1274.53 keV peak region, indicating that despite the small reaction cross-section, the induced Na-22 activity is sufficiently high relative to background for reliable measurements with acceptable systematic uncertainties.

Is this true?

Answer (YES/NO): NO